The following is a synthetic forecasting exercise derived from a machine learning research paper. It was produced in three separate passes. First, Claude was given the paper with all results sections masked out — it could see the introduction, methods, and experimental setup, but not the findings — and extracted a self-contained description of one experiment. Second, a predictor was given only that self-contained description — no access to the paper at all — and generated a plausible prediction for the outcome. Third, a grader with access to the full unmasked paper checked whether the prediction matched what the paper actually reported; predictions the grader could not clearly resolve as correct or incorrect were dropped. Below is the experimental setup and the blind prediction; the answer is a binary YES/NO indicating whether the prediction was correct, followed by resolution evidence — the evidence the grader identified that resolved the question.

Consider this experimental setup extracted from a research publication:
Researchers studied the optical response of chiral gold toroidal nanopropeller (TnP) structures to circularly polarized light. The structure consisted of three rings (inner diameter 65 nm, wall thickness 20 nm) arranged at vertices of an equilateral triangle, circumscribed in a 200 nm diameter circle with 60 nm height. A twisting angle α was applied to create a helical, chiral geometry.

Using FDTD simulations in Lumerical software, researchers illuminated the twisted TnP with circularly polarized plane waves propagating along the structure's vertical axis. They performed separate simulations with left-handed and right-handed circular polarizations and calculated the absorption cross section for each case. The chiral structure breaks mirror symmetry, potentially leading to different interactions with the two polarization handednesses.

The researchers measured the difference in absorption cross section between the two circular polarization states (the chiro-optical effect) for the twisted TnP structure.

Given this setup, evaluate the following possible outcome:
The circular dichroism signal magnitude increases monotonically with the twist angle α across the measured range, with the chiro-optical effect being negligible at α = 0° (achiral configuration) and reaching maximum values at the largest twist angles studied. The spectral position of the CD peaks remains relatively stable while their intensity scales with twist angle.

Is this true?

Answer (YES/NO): NO